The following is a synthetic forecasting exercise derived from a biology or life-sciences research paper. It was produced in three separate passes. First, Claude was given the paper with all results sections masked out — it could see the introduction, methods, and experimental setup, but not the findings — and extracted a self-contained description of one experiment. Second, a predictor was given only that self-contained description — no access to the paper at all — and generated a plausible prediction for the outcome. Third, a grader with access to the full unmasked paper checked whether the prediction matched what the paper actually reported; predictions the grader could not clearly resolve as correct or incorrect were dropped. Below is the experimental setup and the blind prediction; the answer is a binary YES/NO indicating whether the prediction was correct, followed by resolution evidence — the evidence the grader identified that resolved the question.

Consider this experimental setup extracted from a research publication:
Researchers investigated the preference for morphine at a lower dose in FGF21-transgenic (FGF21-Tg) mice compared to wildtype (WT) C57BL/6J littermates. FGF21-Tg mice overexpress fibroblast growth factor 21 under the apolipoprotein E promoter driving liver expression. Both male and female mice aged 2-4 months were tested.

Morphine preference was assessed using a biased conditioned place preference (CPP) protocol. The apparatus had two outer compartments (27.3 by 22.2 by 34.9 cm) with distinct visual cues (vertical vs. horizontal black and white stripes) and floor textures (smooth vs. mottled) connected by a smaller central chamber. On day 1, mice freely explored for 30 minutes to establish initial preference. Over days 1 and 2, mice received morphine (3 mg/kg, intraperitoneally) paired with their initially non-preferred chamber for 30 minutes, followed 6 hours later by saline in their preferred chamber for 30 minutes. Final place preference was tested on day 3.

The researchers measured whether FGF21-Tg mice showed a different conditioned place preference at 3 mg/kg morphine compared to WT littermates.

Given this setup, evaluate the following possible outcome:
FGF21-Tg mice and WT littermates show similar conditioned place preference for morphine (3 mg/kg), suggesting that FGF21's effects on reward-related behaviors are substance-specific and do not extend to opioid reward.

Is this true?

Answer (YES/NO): NO